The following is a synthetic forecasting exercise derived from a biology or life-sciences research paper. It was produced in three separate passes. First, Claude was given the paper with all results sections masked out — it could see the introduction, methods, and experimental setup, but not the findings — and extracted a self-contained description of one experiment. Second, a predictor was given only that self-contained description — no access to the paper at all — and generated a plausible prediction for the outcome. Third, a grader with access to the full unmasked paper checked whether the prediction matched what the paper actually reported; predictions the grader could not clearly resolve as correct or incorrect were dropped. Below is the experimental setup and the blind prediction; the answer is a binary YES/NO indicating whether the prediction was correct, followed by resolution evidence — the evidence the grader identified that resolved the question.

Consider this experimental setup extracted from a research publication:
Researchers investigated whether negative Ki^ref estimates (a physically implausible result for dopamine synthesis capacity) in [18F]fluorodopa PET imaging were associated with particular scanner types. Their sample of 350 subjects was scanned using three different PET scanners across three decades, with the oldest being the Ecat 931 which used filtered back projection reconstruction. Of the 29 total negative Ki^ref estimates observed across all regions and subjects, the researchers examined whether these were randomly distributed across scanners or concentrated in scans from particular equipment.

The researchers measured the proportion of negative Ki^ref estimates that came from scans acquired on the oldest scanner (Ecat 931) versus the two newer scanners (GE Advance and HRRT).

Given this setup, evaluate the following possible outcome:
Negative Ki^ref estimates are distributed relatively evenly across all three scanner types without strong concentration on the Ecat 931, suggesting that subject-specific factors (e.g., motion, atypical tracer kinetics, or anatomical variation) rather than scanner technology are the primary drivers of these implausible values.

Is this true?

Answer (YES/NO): NO